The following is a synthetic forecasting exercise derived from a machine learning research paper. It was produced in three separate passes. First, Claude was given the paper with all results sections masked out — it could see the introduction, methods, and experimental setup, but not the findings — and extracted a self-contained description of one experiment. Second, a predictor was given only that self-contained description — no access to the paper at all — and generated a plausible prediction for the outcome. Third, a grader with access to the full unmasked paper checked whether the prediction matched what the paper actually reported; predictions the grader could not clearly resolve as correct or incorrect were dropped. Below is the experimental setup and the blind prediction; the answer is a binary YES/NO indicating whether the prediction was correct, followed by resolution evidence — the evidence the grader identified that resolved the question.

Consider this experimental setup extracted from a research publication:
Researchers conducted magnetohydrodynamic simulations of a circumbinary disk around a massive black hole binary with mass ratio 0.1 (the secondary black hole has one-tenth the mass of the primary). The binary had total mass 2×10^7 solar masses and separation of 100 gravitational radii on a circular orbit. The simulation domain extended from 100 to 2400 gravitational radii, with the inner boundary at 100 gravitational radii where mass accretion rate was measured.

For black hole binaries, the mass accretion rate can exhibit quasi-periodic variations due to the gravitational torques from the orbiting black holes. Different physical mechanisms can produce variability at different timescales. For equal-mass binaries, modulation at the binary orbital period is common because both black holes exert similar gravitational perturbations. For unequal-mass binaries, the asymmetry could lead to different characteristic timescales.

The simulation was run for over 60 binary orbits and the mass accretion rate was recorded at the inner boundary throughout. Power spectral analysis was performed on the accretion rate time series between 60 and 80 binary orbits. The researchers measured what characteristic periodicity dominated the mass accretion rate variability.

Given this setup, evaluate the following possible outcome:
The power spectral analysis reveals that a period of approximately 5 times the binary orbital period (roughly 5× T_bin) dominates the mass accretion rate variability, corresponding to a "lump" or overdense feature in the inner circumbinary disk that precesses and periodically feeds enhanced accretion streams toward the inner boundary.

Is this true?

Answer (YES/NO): NO